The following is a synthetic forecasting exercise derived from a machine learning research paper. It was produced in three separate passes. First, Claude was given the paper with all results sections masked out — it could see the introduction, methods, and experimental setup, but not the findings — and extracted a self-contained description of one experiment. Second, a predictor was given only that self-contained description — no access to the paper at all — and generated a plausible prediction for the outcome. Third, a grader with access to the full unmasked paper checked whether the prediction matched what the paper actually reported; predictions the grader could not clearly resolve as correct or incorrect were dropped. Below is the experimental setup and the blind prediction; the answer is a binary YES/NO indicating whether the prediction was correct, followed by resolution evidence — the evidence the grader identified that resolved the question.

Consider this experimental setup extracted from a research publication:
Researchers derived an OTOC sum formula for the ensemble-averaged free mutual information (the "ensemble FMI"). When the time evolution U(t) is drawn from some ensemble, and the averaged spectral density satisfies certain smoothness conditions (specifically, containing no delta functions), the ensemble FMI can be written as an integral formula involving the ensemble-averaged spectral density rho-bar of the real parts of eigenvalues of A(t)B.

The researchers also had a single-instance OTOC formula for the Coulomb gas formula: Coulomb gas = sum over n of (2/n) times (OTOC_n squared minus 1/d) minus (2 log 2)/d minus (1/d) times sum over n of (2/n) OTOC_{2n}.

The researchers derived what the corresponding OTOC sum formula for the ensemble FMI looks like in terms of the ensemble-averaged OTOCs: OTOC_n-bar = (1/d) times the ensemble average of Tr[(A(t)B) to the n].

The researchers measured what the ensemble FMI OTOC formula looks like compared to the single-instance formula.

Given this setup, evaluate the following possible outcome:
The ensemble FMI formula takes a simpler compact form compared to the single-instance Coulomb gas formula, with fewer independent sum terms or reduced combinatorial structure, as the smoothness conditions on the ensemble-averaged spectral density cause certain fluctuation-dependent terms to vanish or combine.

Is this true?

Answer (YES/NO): YES